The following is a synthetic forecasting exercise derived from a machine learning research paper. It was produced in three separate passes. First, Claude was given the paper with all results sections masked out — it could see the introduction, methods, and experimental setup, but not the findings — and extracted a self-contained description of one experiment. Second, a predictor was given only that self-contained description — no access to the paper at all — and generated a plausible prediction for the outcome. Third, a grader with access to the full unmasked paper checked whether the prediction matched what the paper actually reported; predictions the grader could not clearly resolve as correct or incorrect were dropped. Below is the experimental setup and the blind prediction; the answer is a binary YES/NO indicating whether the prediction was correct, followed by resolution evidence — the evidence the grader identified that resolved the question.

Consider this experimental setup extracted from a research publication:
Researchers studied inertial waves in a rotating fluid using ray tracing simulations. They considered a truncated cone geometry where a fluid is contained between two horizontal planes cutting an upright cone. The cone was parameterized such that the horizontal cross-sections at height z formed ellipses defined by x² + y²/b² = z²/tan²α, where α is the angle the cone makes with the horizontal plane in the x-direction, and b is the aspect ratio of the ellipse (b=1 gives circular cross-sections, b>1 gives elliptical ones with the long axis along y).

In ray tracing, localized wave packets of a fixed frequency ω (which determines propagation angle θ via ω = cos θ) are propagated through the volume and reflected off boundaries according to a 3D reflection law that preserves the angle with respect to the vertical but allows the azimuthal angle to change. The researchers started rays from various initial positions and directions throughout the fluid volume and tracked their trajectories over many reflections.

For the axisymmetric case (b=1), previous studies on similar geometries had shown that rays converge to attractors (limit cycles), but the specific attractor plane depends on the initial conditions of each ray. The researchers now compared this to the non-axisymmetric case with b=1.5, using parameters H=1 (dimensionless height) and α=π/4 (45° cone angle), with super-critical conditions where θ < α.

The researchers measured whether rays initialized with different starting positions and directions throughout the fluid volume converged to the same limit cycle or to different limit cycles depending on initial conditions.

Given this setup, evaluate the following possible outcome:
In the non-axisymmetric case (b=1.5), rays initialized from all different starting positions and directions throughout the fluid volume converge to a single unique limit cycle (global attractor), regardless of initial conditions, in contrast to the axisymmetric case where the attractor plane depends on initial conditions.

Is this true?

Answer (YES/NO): YES